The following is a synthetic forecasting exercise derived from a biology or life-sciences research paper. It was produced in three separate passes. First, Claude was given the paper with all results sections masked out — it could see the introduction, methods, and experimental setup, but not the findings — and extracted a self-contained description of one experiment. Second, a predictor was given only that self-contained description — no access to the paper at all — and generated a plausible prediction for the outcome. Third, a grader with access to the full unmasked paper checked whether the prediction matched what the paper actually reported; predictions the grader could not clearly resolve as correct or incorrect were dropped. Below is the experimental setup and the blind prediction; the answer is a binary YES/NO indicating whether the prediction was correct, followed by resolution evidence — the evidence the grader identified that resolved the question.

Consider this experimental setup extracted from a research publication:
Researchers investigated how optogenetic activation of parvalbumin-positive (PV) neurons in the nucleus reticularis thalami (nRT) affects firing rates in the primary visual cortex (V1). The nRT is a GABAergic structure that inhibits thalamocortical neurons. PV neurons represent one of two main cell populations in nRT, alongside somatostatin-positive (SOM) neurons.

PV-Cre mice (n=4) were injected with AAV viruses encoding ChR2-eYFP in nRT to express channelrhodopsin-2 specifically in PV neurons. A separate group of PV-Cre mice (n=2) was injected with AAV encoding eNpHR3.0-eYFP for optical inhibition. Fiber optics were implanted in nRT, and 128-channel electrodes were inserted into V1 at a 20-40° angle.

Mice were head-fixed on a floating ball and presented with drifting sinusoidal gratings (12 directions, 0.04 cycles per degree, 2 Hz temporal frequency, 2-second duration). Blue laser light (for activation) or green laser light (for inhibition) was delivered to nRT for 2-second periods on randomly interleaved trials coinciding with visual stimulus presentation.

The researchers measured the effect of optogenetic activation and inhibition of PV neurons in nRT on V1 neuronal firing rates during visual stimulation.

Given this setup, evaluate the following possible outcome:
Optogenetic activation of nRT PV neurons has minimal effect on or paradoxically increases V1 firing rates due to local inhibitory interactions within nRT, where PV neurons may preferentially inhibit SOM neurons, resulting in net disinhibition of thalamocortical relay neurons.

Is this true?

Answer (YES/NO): YES